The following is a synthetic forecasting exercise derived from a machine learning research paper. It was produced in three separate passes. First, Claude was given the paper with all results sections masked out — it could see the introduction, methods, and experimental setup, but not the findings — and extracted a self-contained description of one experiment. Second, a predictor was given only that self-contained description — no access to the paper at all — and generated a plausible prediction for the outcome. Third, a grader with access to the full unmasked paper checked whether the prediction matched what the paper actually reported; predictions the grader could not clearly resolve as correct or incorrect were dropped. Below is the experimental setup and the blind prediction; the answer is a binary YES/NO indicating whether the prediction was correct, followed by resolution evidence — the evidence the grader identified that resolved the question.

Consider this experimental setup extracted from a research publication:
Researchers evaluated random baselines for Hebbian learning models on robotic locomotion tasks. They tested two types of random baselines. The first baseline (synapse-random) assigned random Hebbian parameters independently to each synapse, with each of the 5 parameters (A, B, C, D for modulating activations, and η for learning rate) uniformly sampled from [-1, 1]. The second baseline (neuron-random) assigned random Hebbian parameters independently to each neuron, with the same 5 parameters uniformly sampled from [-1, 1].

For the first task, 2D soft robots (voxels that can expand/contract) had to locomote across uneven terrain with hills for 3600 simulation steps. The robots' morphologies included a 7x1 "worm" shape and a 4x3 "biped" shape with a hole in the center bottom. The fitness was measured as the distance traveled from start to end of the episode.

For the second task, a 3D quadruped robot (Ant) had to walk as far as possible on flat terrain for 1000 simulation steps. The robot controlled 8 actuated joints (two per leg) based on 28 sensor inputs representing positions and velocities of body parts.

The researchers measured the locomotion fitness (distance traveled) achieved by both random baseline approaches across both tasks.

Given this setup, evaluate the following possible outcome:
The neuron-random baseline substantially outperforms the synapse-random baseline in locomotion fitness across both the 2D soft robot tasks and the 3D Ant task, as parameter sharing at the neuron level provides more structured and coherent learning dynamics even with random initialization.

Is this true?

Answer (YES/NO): NO